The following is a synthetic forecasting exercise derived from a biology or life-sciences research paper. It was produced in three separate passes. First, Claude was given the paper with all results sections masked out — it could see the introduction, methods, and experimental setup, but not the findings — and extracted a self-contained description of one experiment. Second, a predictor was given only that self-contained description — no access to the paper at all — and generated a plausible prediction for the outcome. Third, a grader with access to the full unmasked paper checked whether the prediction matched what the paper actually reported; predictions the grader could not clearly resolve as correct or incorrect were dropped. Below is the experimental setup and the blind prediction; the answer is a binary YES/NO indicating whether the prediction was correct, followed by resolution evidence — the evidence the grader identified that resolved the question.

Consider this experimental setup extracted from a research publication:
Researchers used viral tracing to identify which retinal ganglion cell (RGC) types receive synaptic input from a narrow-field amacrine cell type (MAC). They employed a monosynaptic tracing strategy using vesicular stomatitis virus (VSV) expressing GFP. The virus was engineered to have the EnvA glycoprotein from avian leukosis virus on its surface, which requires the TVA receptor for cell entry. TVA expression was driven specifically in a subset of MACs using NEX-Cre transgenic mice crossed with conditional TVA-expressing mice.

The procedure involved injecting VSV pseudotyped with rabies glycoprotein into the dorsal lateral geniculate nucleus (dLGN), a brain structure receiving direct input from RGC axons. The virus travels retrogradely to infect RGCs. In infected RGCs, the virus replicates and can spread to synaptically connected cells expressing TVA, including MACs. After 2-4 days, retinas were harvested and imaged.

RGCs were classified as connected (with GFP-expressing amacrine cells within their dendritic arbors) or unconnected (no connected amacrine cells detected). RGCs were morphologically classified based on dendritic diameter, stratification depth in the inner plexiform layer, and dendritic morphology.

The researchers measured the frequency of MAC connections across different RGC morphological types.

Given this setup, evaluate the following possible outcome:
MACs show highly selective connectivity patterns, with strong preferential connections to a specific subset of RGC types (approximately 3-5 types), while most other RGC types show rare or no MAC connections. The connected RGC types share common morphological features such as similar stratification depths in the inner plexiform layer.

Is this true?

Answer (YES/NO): NO